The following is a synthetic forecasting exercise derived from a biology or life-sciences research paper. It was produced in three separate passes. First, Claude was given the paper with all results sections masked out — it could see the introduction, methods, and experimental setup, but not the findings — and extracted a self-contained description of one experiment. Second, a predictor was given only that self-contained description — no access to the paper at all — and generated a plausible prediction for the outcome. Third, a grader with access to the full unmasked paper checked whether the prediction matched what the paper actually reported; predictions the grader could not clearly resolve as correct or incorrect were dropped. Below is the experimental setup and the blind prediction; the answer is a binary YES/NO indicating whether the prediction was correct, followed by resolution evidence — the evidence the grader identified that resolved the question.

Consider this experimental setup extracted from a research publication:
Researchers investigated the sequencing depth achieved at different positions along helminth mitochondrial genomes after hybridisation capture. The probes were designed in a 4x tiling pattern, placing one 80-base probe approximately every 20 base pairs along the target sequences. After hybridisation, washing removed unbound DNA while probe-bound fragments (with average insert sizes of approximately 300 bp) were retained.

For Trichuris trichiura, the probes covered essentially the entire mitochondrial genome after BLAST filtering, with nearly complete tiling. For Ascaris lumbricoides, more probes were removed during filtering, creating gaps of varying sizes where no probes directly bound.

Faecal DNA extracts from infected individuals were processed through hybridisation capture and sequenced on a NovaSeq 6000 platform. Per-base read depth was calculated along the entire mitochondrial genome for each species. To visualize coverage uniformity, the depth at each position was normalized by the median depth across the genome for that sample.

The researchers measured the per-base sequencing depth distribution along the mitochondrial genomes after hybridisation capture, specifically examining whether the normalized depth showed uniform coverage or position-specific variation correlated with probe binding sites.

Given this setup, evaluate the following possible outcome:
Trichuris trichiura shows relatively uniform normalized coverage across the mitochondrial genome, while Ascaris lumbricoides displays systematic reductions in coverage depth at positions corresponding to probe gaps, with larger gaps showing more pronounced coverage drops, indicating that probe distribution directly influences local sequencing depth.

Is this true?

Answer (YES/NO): YES